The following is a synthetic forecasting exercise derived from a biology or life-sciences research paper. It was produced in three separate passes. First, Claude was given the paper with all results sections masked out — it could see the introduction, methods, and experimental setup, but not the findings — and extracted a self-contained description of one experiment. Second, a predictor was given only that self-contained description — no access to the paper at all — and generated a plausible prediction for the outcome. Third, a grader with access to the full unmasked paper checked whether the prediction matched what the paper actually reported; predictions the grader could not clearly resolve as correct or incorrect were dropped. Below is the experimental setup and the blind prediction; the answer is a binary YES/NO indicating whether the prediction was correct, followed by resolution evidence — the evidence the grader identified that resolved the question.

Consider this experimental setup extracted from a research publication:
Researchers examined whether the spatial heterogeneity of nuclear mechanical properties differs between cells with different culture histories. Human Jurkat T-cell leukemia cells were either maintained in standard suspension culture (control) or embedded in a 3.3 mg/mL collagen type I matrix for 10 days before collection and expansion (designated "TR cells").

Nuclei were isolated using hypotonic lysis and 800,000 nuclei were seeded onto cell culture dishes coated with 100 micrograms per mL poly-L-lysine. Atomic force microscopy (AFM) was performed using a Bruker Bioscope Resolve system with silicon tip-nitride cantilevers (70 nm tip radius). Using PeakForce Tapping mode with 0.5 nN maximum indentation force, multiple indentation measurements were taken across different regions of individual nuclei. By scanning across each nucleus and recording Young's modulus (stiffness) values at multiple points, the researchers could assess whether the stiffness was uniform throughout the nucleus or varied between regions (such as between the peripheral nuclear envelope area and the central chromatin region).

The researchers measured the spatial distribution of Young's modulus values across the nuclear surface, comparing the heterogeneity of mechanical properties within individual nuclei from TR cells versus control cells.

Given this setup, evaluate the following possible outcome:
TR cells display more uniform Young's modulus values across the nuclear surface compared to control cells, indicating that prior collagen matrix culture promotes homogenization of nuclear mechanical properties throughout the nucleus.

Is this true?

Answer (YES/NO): YES